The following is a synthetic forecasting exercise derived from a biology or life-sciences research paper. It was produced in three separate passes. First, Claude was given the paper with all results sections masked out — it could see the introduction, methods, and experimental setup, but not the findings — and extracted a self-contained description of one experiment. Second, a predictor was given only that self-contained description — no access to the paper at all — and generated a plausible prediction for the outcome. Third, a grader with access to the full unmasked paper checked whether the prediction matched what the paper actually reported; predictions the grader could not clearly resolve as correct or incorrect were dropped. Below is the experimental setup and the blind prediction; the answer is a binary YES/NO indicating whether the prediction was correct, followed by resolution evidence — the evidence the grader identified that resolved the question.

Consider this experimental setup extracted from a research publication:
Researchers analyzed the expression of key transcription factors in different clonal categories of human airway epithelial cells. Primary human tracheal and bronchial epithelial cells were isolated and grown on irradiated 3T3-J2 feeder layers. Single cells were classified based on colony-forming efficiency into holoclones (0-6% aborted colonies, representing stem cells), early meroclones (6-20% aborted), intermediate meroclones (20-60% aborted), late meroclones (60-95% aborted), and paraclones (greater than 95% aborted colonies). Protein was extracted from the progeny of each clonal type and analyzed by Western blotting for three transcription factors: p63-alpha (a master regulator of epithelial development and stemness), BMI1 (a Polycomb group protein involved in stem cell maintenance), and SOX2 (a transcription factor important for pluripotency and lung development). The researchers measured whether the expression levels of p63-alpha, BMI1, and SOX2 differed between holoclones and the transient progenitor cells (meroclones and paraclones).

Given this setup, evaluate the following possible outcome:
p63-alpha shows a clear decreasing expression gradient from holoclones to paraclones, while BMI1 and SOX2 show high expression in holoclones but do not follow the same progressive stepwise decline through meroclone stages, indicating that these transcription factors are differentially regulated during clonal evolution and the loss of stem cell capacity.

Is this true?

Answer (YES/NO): NO